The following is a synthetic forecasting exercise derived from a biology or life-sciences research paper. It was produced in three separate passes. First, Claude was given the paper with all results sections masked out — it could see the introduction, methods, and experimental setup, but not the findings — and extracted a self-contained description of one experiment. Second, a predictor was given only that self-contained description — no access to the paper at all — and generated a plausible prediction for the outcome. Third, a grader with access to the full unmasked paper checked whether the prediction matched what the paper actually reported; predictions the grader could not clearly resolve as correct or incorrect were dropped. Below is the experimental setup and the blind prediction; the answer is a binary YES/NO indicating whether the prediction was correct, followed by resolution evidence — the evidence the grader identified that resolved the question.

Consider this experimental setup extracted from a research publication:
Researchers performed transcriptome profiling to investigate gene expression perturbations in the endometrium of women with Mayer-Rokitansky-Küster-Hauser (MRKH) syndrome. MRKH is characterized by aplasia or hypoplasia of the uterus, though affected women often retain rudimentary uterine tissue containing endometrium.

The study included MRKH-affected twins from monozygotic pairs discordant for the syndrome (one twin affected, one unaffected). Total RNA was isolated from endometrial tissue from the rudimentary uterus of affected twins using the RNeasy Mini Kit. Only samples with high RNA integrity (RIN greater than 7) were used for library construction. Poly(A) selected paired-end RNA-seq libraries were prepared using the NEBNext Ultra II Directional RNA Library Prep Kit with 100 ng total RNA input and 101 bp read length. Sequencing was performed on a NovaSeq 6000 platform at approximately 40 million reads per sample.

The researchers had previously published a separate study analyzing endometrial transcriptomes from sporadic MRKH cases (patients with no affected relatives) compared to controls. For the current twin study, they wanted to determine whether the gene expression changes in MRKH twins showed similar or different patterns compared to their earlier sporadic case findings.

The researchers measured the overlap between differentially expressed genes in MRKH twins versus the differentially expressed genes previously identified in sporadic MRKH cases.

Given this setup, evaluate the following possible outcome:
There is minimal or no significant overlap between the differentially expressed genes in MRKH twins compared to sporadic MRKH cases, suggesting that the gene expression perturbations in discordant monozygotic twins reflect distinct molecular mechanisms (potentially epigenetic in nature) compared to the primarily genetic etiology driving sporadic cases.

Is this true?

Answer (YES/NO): NO